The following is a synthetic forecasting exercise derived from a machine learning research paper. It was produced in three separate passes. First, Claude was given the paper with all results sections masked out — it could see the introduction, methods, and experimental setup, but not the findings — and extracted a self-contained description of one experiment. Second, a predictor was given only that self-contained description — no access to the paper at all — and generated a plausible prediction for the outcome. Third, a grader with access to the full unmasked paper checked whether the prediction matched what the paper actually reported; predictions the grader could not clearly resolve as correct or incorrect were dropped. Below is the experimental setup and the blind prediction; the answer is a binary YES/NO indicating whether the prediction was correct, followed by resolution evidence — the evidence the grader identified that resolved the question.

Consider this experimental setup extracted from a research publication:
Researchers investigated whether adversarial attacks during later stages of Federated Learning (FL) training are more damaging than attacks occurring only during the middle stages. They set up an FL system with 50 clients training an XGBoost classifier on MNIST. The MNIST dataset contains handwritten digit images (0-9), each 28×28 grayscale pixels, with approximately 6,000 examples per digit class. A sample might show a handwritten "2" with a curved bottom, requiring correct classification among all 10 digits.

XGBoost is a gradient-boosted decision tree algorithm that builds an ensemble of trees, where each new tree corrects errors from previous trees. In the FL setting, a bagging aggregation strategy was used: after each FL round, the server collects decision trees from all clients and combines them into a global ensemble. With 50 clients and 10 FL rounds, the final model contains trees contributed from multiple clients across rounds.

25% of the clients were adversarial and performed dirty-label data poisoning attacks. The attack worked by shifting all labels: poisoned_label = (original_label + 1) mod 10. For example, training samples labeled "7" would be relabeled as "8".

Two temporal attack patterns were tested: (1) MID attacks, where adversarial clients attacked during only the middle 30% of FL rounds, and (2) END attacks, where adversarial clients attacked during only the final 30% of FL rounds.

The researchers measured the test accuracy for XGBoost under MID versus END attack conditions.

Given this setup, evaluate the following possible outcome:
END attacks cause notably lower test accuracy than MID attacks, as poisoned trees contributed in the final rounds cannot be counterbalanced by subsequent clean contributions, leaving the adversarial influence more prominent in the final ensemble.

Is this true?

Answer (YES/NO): YES